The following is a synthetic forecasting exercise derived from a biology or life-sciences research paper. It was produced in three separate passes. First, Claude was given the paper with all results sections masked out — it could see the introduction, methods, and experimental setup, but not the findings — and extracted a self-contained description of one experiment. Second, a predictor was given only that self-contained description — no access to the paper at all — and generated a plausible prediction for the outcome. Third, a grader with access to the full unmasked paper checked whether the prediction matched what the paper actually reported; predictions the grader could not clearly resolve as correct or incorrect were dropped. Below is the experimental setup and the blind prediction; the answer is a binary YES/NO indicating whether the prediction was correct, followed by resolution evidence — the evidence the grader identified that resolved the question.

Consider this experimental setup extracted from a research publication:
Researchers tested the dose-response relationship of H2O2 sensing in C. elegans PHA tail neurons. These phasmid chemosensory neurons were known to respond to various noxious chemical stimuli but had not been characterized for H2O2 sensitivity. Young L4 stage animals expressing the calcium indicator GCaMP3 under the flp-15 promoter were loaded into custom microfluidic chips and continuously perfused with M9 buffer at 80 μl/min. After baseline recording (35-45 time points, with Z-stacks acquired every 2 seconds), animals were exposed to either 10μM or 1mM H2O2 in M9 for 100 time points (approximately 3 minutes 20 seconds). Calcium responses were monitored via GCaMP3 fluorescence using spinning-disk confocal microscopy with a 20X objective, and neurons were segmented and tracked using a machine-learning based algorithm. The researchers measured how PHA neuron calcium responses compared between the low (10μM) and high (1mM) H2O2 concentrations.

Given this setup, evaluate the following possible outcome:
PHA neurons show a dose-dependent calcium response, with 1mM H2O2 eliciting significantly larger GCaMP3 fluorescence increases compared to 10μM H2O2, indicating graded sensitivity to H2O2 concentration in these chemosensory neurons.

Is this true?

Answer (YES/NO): NO